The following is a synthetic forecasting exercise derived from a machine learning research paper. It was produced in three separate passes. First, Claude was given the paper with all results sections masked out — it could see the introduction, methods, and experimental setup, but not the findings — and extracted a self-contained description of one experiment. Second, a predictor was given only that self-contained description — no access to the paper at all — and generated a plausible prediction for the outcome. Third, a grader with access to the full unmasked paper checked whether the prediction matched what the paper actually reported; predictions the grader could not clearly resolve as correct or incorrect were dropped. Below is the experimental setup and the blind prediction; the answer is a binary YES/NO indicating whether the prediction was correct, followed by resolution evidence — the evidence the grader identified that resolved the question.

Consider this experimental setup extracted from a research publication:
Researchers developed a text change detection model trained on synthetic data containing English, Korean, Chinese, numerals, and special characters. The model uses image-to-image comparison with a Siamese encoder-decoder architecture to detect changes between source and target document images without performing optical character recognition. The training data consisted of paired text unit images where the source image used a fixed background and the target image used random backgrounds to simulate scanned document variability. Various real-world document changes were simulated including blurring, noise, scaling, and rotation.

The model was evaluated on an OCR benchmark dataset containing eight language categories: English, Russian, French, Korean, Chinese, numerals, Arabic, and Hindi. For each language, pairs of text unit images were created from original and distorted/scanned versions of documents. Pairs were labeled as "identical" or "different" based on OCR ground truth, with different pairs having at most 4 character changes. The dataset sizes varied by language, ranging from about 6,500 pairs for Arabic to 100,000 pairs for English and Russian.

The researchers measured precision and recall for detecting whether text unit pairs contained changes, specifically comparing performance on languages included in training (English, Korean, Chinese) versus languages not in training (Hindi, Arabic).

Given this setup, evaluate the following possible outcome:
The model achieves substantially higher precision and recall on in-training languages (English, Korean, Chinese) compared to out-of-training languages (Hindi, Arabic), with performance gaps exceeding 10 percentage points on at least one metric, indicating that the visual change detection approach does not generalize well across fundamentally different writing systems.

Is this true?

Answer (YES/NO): NO